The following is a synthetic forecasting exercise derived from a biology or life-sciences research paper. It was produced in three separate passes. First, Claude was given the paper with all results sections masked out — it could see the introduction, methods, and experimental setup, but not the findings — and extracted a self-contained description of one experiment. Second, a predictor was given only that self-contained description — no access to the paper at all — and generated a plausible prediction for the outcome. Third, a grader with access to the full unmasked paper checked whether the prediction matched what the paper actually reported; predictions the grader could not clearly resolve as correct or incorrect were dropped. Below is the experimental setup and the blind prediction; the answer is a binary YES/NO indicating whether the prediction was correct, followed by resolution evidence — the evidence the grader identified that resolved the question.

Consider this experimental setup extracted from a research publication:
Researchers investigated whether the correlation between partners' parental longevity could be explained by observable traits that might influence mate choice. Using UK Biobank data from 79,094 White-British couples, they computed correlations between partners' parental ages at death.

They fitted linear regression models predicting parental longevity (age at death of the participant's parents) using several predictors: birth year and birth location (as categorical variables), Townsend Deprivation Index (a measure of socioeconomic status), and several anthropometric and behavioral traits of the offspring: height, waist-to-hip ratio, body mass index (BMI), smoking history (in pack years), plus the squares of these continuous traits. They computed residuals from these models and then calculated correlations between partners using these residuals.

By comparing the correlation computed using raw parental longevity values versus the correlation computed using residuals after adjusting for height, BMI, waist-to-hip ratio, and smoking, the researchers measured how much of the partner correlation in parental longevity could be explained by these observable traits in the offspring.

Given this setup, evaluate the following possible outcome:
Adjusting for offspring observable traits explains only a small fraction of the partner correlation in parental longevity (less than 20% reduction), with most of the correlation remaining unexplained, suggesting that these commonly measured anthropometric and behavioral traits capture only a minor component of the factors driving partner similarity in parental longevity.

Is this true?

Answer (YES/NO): YES